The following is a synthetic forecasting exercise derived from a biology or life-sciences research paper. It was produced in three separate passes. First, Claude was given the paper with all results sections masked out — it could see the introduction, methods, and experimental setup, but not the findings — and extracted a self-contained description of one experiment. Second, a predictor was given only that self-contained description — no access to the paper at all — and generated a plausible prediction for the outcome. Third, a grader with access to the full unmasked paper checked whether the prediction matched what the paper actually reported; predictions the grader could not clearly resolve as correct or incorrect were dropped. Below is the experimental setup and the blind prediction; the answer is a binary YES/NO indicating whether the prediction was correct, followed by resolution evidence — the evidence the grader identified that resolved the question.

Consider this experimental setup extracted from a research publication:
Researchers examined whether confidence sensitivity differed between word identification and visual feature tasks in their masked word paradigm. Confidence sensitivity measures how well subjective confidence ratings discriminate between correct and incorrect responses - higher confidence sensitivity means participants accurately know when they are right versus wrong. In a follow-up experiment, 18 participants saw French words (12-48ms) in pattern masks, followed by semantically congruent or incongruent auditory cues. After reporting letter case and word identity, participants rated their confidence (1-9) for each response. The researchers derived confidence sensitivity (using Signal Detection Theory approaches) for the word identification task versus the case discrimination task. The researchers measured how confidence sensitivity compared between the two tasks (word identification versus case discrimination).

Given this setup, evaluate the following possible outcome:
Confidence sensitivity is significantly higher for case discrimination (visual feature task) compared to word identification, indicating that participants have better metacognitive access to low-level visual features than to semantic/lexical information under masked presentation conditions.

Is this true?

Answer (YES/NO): NO